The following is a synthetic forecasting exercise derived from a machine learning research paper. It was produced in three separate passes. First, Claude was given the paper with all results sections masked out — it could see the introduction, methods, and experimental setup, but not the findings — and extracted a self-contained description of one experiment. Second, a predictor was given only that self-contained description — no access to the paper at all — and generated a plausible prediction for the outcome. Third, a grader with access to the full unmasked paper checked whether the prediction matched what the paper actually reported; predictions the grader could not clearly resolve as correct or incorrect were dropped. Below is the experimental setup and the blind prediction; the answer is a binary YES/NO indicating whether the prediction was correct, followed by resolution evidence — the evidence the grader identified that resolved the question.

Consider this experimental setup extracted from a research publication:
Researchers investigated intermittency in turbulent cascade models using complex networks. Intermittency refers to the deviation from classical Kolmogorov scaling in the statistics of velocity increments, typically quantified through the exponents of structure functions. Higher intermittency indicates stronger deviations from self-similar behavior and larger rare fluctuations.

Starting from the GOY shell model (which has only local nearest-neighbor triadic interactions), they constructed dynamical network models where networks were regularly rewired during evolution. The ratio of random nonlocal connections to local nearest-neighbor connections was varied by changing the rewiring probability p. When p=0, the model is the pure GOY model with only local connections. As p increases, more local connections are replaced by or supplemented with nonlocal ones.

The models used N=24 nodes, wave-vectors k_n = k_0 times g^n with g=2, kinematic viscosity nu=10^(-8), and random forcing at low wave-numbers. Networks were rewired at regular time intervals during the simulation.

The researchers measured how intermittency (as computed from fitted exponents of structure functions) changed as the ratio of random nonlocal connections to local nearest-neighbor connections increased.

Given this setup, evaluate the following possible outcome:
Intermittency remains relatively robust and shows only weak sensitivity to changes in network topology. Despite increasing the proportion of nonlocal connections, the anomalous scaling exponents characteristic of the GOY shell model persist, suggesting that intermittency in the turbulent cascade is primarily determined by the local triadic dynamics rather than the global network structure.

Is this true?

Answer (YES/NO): NO